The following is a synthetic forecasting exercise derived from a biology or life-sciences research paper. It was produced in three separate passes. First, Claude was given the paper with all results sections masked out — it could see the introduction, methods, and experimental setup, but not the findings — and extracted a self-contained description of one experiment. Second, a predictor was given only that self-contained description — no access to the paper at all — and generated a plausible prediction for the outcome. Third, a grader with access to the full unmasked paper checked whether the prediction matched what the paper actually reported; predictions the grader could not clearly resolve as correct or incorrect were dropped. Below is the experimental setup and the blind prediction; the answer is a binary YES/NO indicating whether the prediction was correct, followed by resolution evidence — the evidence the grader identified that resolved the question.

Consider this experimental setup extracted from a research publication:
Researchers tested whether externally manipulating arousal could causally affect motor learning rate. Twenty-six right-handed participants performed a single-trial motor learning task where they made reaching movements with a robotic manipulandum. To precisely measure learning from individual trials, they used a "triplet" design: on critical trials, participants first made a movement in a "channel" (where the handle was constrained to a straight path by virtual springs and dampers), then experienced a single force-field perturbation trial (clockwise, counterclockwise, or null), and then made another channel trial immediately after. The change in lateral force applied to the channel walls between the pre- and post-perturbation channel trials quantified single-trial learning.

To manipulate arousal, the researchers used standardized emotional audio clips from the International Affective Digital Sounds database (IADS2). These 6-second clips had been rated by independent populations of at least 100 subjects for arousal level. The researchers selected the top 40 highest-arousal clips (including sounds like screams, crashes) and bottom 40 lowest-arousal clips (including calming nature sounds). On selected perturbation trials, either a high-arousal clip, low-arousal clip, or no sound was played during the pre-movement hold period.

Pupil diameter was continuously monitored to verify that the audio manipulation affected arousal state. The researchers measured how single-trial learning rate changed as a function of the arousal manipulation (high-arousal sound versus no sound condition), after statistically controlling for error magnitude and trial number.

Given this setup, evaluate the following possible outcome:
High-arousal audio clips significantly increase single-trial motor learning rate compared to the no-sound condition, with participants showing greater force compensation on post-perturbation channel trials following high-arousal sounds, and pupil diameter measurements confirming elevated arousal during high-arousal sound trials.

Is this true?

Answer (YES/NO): NO